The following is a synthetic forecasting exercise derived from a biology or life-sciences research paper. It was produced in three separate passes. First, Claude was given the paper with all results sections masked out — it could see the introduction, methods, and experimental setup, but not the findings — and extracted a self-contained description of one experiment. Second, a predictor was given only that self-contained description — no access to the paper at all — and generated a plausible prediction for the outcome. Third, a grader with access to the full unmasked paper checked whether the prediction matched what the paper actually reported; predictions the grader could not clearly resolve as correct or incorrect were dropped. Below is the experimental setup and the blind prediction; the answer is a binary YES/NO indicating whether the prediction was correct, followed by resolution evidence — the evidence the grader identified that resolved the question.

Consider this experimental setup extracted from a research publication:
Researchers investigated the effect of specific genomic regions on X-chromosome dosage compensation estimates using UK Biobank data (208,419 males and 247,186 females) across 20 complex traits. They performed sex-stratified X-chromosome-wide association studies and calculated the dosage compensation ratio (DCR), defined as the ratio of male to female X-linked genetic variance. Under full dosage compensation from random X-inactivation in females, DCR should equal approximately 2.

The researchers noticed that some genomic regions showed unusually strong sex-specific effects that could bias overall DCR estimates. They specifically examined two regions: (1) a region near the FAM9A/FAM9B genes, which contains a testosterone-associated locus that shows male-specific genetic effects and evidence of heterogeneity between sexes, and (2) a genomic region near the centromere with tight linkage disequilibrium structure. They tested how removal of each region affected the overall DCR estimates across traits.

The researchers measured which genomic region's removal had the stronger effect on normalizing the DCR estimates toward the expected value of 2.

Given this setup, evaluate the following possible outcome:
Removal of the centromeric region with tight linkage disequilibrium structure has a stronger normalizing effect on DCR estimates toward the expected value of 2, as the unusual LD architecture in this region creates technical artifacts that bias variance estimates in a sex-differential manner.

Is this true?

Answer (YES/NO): YES